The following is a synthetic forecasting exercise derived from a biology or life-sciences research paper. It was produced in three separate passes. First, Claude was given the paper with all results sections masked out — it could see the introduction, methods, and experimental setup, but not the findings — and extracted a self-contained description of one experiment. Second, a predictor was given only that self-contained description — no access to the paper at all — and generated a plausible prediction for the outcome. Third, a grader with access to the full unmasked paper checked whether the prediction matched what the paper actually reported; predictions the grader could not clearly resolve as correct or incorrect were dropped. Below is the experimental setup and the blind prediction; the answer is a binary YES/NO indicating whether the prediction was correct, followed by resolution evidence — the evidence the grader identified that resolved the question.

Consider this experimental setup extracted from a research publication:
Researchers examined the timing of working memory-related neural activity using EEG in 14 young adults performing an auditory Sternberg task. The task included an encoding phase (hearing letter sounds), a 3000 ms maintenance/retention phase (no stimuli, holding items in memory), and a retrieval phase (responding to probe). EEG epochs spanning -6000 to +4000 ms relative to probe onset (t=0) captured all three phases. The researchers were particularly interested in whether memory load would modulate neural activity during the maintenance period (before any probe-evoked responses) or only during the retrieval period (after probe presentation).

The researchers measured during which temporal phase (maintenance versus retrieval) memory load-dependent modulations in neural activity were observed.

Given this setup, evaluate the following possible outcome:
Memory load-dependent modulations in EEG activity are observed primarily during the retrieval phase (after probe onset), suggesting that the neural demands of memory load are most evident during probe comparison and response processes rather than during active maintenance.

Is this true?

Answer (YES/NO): NO